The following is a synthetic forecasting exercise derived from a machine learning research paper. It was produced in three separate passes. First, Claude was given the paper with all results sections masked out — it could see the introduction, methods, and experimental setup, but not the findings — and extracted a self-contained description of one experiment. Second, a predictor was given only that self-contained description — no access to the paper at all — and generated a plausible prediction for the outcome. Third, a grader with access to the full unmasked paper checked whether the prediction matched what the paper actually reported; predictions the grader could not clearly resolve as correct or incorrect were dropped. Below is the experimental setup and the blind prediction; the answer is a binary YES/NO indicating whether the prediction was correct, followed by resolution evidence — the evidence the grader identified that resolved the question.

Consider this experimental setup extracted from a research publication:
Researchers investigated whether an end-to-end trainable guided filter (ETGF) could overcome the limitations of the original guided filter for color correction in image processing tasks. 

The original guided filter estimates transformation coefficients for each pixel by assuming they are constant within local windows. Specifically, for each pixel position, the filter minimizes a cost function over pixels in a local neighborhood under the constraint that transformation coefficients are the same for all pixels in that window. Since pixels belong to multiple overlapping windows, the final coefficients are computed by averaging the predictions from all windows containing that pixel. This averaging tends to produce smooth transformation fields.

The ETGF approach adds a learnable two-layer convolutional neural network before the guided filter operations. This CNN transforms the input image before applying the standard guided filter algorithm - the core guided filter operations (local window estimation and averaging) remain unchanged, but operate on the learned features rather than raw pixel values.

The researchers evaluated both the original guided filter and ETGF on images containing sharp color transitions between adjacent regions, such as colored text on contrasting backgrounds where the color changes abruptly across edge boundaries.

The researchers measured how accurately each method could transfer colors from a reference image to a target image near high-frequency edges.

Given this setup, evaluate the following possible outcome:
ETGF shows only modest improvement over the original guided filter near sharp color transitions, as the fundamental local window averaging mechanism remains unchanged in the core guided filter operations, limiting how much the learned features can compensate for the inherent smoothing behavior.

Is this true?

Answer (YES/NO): YES